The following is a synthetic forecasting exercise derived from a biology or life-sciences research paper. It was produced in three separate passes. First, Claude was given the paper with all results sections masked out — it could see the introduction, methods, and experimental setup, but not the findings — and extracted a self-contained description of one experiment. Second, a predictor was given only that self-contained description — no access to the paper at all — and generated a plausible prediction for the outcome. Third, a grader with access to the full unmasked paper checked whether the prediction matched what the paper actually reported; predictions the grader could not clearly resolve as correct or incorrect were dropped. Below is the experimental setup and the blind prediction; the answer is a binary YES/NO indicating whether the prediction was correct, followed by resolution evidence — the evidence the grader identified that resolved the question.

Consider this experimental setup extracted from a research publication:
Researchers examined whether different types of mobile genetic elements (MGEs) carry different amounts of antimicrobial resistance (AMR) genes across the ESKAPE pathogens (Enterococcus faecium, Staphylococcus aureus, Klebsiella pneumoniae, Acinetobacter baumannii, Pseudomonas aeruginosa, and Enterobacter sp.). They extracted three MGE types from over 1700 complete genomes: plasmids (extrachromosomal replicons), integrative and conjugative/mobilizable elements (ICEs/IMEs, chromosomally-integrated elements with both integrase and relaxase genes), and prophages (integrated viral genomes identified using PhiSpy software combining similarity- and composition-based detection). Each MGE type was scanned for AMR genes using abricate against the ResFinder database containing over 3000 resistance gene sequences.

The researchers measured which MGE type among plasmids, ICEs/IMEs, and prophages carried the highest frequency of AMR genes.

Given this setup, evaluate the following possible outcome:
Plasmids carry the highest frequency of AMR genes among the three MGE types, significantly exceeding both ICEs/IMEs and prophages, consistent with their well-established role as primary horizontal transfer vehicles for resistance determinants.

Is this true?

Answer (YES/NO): YES